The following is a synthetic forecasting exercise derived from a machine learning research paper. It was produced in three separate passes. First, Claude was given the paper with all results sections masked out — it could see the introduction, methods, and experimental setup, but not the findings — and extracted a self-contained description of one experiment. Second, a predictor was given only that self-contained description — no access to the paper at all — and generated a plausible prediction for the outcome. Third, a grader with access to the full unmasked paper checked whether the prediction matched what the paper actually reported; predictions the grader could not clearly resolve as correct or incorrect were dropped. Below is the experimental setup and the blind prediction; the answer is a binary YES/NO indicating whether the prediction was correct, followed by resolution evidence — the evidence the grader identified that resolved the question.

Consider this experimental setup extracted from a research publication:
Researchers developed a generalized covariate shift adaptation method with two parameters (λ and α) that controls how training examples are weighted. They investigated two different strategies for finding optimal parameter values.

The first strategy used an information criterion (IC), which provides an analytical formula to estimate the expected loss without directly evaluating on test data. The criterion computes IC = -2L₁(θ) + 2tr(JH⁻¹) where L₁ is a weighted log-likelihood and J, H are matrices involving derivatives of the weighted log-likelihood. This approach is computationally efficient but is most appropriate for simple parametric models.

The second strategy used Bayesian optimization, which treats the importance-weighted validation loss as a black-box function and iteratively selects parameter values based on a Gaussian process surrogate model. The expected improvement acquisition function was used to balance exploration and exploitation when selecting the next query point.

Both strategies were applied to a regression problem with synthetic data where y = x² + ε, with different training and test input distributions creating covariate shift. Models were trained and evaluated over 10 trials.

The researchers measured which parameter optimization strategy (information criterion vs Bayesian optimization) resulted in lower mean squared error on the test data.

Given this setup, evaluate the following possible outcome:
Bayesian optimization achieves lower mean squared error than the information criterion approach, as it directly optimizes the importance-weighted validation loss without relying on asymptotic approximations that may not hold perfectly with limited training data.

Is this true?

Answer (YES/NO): NO